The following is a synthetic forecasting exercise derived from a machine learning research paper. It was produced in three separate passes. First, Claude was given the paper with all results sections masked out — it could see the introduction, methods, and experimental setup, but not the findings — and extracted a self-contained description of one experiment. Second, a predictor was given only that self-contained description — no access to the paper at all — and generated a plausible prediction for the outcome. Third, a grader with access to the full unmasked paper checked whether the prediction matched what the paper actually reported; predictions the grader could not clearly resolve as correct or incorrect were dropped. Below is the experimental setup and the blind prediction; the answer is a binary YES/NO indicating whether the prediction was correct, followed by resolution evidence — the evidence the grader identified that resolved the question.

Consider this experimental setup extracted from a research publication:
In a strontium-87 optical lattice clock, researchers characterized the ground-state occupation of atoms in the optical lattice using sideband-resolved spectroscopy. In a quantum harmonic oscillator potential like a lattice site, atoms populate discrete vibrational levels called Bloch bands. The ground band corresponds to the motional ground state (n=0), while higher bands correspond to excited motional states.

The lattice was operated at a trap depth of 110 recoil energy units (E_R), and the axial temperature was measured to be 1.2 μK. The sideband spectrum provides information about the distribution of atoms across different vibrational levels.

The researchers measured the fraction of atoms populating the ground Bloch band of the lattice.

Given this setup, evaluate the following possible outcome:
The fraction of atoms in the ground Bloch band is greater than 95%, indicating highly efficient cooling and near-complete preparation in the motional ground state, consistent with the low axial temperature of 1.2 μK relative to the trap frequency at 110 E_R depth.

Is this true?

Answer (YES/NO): NO